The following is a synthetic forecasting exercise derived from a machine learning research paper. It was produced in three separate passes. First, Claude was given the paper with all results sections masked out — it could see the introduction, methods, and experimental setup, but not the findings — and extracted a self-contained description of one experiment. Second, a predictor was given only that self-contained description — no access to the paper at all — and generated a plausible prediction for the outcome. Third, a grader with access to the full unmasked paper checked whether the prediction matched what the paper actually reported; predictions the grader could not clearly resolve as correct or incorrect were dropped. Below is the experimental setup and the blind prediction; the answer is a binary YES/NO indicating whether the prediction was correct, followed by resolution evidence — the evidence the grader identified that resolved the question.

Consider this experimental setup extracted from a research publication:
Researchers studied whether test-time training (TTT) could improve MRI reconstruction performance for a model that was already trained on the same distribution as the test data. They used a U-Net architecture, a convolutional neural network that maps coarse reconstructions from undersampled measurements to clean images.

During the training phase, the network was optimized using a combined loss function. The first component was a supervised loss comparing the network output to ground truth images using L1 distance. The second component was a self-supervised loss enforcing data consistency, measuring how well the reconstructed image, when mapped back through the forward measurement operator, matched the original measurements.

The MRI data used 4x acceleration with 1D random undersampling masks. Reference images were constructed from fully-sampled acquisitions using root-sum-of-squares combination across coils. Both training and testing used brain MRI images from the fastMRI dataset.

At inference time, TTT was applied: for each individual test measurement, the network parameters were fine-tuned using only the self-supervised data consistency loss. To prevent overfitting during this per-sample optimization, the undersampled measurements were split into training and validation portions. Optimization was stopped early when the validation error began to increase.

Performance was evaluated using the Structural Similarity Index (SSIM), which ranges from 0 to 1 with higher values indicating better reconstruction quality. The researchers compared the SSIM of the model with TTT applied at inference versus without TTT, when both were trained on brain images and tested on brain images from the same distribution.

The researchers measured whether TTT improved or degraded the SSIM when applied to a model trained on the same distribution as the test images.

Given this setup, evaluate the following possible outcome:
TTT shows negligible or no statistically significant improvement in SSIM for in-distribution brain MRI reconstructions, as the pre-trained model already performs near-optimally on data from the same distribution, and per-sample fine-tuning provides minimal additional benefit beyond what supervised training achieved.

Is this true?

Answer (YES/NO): NO